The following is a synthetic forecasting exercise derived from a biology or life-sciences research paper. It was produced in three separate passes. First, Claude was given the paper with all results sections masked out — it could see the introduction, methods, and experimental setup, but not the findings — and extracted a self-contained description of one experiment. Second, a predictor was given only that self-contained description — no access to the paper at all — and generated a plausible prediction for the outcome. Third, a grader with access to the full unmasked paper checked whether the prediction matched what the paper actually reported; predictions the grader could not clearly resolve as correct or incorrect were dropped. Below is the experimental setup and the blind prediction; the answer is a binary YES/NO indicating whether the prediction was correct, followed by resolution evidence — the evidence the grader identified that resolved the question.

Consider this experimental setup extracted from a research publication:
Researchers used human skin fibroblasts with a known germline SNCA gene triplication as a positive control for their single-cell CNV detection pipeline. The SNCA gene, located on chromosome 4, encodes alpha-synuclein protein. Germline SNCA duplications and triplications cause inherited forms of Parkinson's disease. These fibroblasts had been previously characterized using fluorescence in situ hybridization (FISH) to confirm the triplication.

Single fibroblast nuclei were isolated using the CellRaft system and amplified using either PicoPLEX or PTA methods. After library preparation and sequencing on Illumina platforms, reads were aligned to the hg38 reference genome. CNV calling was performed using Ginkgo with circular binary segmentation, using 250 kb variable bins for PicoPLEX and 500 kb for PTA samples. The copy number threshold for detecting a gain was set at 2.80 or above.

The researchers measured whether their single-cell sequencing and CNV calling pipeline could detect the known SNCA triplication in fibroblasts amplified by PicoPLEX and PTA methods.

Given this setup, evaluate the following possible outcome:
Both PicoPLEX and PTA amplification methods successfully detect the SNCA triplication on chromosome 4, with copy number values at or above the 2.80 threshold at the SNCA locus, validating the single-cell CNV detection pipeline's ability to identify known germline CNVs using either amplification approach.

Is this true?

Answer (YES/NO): NO